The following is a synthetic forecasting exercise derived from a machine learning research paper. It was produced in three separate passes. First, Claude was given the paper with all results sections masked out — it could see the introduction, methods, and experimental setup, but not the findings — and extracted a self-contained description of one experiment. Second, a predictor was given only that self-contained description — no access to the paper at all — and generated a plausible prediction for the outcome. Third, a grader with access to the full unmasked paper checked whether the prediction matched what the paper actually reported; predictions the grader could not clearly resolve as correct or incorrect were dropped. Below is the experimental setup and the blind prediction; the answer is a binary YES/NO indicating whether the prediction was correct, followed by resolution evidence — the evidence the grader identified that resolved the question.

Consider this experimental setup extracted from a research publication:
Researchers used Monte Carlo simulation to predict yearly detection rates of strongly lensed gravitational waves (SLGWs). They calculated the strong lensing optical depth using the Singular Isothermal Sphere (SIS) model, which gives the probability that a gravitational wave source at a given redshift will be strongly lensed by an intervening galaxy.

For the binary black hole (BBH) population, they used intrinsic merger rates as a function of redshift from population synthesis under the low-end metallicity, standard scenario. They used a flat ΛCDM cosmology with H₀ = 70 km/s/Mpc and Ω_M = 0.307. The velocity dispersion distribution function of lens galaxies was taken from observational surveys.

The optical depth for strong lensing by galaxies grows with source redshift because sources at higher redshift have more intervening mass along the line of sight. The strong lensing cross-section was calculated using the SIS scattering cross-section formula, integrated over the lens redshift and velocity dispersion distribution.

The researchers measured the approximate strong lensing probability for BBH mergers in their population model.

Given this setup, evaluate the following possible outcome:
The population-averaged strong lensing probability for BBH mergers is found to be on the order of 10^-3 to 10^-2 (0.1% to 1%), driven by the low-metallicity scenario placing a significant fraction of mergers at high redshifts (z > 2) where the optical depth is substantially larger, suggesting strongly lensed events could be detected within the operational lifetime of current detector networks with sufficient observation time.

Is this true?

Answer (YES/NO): YES